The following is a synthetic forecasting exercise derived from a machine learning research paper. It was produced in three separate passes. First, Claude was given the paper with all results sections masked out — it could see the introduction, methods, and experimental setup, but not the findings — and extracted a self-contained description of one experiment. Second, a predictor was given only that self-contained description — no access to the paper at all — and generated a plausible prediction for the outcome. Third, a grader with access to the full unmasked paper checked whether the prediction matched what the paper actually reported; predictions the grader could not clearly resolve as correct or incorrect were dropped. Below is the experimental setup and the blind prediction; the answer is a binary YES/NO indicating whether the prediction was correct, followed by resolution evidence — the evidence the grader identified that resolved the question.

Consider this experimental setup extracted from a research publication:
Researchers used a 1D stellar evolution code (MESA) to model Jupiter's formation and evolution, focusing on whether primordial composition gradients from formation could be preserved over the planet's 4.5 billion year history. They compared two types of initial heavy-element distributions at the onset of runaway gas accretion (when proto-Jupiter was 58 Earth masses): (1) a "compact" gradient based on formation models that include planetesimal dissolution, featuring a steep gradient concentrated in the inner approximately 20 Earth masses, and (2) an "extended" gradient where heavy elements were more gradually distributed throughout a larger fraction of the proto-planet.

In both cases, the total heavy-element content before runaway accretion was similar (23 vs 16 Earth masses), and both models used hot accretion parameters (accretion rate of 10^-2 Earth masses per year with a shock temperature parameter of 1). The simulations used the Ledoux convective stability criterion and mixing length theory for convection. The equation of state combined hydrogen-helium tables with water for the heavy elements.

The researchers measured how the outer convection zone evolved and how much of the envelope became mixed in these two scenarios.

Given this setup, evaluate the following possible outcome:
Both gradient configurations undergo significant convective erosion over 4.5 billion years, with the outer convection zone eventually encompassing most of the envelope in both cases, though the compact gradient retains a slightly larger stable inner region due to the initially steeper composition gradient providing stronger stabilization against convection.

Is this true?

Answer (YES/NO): NO